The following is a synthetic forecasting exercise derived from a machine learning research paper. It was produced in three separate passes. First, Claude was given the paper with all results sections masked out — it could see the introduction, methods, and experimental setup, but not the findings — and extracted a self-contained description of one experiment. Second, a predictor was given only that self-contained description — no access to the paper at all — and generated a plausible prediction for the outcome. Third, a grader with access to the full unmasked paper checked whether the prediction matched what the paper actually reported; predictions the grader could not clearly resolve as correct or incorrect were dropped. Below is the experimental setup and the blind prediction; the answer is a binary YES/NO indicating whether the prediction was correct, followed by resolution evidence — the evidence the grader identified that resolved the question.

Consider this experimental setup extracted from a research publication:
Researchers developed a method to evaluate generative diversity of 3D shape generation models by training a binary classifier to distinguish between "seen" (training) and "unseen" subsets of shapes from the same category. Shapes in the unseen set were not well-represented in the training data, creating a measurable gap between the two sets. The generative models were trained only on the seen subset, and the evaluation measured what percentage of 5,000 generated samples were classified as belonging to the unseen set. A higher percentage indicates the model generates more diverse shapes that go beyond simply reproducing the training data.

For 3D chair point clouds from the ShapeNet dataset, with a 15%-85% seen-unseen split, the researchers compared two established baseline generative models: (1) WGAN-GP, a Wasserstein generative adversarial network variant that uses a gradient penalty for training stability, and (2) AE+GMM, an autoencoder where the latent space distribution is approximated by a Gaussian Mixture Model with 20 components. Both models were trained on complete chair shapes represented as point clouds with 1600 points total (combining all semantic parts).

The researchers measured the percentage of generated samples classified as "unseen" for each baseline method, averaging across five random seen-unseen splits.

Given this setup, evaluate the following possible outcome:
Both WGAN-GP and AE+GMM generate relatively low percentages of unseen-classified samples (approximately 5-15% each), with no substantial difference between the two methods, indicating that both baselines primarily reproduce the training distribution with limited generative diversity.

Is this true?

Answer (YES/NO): NO